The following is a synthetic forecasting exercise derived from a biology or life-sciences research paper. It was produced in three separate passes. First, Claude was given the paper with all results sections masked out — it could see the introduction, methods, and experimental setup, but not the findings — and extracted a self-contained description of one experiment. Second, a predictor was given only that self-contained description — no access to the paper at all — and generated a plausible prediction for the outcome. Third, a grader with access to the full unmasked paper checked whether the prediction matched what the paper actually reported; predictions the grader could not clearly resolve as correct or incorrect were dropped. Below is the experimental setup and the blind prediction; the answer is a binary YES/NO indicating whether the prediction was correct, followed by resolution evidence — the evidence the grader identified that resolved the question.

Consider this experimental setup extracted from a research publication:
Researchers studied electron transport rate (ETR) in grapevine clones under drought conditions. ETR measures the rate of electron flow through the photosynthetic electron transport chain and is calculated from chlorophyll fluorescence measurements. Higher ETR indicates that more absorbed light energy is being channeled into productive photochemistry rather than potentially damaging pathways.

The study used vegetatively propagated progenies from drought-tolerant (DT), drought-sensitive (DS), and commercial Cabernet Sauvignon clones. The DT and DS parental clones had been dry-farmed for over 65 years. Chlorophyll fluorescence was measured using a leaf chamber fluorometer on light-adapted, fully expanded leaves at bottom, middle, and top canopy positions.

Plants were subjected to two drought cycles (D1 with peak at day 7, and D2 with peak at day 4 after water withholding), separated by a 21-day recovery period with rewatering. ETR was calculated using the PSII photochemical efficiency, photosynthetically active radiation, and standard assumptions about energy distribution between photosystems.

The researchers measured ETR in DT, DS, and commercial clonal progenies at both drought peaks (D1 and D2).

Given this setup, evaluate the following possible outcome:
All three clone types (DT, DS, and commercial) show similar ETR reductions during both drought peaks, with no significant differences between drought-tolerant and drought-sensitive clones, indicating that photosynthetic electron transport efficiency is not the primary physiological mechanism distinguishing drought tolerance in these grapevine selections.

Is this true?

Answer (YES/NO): NO